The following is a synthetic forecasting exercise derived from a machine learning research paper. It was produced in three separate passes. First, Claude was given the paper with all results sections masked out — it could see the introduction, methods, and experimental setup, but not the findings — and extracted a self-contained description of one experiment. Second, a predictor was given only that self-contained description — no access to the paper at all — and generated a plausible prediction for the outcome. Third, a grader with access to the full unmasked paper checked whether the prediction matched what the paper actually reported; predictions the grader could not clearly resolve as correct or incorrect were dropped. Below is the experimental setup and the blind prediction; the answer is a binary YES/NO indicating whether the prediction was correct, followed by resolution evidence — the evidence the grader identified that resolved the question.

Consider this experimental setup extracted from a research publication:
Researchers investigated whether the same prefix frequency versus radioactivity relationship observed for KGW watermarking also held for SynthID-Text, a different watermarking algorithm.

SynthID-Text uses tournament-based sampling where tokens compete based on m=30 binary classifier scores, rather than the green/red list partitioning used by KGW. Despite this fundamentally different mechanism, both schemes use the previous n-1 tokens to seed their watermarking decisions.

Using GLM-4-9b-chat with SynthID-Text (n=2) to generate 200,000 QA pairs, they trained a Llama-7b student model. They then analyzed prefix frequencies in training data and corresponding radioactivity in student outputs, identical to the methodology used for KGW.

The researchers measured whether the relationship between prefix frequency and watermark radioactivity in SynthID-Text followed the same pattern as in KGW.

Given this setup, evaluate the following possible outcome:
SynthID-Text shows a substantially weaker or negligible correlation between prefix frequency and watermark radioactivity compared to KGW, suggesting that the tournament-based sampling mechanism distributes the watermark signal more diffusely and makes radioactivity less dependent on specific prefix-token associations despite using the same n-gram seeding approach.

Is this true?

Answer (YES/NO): NO